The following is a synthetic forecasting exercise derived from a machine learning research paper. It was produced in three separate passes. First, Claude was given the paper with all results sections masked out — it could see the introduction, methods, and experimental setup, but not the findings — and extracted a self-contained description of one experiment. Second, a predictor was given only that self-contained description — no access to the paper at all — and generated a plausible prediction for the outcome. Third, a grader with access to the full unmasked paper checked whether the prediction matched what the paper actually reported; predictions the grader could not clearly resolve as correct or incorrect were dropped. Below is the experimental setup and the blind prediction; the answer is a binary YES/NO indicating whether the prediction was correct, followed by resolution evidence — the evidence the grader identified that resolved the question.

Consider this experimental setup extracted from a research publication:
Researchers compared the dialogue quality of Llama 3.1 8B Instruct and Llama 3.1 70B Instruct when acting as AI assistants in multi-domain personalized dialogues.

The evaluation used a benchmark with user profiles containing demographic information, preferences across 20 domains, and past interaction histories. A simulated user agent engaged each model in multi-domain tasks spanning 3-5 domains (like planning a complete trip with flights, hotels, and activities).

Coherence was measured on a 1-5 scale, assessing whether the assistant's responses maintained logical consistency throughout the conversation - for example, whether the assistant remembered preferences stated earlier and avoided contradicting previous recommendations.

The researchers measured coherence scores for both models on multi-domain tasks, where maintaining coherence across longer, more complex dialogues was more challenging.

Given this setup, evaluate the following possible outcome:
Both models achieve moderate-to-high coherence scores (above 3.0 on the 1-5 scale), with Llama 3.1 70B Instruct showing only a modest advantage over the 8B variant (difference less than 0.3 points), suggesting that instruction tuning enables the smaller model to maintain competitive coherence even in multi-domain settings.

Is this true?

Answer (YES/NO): NO